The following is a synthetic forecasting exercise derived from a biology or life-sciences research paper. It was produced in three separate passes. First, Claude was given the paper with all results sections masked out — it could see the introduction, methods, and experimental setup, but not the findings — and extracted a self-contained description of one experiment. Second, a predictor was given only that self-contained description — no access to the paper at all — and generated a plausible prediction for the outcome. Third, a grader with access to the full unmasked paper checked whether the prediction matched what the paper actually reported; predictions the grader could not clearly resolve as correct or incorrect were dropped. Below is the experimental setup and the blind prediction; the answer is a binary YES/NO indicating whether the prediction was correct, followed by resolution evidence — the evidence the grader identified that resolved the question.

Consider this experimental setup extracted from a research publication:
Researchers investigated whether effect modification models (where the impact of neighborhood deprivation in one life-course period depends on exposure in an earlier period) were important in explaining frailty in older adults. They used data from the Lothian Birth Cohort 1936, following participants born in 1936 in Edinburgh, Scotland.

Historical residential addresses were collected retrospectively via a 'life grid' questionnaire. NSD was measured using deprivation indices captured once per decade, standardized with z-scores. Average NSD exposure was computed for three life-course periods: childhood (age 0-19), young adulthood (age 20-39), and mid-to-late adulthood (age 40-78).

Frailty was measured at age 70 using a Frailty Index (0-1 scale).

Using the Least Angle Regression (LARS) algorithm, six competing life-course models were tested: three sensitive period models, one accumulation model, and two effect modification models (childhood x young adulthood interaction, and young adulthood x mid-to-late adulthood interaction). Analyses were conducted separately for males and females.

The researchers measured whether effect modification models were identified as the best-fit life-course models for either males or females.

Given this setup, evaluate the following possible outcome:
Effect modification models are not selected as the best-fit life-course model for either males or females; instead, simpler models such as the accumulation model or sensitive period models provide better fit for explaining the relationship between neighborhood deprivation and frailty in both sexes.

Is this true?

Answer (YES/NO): YES